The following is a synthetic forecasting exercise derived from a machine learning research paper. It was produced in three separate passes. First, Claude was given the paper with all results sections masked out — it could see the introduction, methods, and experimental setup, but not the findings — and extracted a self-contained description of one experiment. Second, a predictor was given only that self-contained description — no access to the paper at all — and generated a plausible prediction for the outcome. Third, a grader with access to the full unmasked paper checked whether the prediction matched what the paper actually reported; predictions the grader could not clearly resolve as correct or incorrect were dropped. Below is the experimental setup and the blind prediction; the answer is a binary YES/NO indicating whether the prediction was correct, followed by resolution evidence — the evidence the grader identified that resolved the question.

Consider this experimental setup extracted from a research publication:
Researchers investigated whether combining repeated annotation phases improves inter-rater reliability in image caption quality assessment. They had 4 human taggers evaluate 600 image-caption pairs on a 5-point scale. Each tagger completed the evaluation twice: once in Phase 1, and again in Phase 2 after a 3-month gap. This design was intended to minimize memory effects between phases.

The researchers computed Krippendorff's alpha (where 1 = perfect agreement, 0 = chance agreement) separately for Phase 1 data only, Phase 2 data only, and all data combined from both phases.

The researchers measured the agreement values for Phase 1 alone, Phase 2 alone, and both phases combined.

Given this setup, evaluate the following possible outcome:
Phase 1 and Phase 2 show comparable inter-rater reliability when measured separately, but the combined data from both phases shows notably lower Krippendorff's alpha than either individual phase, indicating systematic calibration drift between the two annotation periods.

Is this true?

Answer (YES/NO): NO